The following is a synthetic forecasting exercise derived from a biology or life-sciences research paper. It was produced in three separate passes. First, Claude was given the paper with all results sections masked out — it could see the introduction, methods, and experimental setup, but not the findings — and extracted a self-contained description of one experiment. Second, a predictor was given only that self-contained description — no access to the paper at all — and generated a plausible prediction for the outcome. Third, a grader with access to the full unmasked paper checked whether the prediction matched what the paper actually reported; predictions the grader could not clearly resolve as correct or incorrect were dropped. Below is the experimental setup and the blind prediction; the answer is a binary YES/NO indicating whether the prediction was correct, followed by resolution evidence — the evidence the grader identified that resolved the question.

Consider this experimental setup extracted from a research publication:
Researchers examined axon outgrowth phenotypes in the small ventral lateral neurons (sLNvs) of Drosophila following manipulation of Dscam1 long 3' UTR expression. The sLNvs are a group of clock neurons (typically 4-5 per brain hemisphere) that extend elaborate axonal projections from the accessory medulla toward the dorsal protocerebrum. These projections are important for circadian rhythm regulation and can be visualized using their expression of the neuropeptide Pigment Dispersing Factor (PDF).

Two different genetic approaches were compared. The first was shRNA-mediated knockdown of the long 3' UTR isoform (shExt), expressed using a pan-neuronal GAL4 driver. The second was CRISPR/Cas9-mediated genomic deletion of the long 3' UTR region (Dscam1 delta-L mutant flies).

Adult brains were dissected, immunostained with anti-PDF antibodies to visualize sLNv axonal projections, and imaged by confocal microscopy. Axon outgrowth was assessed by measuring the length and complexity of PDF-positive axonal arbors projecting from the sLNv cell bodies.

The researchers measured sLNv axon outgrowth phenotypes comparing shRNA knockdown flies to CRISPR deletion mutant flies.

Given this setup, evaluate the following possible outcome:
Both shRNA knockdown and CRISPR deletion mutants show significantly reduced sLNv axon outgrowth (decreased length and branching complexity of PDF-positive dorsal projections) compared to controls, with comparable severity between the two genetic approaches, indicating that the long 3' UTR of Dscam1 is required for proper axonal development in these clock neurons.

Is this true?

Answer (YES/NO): YES